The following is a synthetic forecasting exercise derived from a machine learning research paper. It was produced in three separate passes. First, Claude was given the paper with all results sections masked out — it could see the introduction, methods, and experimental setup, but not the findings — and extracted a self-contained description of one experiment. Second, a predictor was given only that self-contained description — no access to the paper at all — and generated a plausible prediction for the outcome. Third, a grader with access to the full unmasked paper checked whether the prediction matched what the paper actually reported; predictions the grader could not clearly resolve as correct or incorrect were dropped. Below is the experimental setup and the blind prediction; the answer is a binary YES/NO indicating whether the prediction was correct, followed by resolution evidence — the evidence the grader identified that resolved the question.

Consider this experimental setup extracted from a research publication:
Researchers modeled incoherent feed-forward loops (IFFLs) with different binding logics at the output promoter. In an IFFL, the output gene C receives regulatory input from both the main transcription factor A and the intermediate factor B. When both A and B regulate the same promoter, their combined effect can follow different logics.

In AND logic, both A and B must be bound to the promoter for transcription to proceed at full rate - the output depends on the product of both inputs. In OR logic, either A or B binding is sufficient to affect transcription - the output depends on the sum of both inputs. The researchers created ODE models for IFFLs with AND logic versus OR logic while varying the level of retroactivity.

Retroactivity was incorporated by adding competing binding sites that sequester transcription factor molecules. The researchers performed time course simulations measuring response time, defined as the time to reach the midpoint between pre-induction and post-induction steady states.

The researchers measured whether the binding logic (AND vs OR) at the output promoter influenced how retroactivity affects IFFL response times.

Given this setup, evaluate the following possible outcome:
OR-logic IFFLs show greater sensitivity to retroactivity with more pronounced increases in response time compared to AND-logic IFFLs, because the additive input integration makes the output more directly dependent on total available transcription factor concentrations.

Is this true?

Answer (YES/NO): NO